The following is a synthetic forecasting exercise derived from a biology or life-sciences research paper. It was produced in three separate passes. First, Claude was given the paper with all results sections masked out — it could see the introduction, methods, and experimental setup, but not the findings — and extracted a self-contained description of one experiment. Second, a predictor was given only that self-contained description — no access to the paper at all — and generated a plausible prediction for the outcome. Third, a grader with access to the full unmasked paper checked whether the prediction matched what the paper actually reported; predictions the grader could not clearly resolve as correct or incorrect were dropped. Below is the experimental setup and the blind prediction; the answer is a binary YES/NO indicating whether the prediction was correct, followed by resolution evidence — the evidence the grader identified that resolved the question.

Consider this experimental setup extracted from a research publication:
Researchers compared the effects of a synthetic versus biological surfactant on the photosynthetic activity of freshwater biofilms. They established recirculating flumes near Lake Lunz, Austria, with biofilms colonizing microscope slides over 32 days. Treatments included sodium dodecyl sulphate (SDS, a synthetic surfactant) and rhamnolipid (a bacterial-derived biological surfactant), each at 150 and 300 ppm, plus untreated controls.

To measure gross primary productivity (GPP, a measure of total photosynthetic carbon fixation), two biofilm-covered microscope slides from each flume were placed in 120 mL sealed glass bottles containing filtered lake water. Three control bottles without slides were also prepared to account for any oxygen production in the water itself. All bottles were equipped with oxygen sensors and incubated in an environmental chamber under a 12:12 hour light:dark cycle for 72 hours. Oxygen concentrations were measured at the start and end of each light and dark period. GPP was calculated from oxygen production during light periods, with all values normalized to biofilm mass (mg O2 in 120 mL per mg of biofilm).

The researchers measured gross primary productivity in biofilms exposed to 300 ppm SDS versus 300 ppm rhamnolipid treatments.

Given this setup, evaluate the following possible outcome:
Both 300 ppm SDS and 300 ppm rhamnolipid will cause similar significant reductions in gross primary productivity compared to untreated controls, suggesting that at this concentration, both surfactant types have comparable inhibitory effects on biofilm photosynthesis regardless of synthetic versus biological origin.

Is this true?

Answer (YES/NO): NO